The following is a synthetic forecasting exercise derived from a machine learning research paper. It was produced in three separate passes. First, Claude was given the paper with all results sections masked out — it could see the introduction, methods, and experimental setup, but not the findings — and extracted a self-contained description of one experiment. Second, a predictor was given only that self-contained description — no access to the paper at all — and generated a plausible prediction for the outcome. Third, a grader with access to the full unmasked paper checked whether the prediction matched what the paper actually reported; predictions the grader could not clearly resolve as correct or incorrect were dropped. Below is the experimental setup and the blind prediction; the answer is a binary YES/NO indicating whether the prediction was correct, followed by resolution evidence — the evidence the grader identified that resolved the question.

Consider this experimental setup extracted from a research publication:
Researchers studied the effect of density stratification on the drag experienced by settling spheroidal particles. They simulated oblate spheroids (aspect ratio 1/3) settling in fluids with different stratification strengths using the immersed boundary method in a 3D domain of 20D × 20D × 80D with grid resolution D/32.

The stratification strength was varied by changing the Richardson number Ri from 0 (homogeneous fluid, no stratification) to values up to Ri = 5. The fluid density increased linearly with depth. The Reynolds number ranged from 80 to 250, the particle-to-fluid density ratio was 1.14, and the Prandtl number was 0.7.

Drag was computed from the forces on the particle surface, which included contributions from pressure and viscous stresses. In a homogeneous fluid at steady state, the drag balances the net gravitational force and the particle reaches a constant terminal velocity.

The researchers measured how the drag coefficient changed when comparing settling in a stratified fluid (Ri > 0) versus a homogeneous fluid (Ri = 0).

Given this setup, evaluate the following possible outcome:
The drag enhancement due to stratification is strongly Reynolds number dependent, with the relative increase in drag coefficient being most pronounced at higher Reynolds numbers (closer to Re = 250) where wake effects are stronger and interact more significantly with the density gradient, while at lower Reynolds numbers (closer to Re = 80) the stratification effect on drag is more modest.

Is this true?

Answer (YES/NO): YES